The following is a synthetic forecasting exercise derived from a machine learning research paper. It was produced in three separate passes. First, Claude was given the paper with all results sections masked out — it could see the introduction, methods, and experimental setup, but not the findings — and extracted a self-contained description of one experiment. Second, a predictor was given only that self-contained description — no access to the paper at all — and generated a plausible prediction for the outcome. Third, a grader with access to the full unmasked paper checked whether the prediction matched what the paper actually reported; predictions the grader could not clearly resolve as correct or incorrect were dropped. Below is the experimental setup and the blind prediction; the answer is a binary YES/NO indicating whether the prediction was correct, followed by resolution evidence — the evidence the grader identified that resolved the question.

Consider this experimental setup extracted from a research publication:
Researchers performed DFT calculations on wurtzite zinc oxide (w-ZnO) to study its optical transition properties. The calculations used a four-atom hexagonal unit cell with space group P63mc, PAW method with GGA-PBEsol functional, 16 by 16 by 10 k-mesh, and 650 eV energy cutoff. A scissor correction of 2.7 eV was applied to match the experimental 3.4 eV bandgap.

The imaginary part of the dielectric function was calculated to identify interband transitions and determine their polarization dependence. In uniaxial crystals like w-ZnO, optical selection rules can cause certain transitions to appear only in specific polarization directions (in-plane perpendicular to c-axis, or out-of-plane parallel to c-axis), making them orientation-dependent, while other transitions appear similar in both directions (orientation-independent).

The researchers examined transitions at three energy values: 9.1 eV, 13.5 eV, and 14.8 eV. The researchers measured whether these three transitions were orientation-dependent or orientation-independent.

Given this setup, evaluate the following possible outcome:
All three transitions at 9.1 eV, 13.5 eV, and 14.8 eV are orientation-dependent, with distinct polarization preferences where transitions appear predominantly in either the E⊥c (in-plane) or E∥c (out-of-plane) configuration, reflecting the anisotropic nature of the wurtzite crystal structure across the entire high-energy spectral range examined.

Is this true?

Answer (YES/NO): NO